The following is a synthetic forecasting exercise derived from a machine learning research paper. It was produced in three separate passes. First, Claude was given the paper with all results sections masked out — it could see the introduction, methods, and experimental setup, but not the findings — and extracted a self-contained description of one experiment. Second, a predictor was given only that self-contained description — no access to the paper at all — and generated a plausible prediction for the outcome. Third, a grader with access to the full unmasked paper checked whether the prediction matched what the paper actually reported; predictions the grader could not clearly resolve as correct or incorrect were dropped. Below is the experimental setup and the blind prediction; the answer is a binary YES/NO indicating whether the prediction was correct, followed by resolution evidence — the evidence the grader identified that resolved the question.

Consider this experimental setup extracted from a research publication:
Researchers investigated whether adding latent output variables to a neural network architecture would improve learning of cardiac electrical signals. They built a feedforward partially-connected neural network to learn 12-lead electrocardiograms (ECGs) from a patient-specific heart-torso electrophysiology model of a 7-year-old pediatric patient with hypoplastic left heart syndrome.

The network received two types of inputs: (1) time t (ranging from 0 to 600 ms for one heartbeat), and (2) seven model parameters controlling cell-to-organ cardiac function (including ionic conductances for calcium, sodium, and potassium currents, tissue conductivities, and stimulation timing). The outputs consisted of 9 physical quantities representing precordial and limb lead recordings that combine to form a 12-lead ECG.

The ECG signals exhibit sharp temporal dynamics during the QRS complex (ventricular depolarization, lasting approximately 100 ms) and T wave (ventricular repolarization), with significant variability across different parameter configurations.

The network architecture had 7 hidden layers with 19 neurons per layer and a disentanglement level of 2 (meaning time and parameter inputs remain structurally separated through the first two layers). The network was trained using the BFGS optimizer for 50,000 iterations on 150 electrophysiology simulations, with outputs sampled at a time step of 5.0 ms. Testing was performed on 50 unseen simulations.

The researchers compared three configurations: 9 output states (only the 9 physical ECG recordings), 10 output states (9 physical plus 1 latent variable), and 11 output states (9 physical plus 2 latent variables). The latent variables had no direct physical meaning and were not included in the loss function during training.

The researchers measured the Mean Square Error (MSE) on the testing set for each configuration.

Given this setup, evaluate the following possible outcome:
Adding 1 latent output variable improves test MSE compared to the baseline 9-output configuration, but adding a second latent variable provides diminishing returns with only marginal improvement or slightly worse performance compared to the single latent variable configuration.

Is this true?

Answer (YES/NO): YES